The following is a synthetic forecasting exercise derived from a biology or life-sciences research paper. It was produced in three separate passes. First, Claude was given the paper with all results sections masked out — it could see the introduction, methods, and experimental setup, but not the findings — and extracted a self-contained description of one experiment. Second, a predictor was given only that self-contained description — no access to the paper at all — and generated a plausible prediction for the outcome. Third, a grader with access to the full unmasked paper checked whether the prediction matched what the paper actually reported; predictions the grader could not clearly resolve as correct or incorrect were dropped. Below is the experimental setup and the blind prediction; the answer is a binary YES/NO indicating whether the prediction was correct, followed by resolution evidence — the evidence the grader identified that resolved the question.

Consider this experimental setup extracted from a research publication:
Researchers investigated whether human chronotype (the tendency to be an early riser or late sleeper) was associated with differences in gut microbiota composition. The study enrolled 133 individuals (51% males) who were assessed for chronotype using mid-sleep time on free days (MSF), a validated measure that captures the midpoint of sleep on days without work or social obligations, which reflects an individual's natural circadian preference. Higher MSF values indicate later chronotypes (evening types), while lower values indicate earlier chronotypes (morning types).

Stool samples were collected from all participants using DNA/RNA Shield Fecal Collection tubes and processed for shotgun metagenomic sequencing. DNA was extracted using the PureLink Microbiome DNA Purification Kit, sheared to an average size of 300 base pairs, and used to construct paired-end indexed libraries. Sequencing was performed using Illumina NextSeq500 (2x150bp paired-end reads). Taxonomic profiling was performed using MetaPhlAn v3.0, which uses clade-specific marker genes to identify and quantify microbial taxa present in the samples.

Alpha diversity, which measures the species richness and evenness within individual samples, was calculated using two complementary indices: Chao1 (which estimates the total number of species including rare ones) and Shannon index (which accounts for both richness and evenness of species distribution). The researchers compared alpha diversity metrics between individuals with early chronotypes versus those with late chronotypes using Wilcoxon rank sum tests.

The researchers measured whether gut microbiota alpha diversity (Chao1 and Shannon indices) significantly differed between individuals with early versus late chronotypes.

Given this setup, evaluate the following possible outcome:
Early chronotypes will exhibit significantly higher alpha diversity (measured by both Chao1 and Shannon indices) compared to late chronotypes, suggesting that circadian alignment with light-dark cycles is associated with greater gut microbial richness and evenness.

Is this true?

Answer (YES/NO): NO